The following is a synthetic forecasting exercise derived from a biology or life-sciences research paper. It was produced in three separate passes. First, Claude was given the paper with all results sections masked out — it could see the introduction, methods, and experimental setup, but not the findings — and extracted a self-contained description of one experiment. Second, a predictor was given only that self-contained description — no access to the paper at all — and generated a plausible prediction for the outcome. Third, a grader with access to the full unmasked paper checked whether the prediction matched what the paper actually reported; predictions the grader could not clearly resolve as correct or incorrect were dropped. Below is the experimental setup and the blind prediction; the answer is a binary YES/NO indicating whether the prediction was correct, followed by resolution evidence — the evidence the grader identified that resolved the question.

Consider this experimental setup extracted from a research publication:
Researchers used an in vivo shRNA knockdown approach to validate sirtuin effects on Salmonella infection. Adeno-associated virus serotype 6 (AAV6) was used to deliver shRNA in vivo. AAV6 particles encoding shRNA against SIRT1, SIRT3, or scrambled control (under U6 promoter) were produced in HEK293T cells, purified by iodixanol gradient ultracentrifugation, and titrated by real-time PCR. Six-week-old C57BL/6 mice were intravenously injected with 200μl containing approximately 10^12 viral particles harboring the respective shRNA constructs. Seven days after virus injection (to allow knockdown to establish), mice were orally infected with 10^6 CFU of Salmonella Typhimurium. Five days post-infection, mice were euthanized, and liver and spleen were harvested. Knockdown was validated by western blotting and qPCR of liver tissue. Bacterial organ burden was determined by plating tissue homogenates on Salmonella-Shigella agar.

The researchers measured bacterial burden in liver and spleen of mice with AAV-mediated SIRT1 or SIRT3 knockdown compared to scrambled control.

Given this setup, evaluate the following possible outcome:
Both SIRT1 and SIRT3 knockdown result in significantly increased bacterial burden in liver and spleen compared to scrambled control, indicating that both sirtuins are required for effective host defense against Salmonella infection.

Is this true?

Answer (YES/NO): YES